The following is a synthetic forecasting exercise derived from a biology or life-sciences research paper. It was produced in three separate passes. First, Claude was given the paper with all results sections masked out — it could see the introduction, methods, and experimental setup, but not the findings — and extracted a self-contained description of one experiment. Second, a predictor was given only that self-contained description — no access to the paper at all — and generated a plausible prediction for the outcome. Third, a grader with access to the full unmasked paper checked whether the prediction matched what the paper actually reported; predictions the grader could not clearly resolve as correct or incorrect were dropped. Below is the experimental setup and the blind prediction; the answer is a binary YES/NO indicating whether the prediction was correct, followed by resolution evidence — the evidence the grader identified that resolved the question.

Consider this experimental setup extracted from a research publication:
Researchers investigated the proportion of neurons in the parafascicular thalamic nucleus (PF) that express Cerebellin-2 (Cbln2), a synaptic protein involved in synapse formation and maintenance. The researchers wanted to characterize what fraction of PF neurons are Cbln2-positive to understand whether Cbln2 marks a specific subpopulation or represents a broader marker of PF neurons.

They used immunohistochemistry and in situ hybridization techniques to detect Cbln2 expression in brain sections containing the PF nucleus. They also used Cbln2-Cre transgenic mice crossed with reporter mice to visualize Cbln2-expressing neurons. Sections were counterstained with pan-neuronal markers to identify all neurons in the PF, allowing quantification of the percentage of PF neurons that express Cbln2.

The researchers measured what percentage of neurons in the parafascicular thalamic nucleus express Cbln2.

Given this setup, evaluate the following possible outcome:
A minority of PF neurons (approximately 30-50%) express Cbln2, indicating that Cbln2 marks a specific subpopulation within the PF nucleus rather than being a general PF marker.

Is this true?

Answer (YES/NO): NO